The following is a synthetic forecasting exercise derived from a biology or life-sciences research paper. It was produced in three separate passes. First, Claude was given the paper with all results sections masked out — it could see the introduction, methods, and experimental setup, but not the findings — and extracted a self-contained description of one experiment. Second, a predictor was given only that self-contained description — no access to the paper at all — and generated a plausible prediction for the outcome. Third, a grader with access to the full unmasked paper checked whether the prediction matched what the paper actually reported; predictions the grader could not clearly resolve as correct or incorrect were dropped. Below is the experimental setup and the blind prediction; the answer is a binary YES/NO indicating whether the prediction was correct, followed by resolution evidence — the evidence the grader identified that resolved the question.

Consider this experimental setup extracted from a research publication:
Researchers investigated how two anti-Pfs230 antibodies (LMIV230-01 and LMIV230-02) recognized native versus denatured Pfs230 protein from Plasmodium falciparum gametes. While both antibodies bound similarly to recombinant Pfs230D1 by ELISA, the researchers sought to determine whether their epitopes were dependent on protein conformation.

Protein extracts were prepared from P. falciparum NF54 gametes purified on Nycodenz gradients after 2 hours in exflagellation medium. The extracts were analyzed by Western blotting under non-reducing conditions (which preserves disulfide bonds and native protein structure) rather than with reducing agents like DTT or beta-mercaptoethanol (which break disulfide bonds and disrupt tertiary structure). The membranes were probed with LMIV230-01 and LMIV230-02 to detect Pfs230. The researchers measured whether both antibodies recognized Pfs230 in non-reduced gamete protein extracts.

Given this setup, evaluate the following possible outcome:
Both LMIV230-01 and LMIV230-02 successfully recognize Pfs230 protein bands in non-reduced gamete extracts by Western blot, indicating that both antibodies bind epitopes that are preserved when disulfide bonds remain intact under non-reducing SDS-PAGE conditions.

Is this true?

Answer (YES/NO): YES